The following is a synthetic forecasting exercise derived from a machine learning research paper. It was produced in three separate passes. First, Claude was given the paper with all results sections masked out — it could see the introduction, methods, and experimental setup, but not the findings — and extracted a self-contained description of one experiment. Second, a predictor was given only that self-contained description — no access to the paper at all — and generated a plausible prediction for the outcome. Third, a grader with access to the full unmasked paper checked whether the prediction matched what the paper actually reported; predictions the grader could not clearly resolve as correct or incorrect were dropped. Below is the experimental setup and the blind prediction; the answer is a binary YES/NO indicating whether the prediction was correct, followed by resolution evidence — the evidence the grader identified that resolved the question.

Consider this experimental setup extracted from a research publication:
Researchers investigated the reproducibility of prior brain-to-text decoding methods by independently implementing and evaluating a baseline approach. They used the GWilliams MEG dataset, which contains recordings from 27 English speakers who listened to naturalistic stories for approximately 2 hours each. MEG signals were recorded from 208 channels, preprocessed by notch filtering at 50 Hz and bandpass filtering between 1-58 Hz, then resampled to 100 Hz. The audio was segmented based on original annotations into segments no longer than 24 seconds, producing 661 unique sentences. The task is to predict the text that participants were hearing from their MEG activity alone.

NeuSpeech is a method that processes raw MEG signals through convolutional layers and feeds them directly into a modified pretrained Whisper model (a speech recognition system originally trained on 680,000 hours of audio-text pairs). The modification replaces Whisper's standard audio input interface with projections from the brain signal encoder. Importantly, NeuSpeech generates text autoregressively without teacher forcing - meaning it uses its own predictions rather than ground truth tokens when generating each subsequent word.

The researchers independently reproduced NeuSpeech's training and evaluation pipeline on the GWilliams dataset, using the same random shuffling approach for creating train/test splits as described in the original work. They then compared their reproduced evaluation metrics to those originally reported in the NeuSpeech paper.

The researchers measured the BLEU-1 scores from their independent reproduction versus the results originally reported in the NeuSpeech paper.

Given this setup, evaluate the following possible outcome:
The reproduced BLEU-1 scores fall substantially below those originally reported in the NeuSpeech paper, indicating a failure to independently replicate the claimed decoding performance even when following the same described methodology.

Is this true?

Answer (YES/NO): YES